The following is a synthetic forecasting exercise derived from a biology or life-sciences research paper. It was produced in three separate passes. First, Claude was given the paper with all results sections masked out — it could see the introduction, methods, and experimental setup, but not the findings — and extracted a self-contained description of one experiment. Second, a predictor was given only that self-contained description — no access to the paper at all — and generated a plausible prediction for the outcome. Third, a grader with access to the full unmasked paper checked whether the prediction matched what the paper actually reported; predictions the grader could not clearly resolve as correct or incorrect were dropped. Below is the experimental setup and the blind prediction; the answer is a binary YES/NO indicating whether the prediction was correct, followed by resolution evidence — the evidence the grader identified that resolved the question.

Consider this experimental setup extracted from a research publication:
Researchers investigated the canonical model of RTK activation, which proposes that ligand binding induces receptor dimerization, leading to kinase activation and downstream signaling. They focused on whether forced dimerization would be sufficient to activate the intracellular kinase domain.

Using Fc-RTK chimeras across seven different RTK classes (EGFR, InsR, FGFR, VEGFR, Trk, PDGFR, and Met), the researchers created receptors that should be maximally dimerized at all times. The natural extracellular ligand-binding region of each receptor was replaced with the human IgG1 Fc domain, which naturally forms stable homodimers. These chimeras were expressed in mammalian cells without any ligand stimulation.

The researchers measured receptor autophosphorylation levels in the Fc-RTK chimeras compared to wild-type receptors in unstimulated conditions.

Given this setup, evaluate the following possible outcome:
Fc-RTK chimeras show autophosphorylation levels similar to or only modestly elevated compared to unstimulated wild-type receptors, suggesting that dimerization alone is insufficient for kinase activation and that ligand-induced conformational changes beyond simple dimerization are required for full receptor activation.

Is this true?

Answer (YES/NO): NO